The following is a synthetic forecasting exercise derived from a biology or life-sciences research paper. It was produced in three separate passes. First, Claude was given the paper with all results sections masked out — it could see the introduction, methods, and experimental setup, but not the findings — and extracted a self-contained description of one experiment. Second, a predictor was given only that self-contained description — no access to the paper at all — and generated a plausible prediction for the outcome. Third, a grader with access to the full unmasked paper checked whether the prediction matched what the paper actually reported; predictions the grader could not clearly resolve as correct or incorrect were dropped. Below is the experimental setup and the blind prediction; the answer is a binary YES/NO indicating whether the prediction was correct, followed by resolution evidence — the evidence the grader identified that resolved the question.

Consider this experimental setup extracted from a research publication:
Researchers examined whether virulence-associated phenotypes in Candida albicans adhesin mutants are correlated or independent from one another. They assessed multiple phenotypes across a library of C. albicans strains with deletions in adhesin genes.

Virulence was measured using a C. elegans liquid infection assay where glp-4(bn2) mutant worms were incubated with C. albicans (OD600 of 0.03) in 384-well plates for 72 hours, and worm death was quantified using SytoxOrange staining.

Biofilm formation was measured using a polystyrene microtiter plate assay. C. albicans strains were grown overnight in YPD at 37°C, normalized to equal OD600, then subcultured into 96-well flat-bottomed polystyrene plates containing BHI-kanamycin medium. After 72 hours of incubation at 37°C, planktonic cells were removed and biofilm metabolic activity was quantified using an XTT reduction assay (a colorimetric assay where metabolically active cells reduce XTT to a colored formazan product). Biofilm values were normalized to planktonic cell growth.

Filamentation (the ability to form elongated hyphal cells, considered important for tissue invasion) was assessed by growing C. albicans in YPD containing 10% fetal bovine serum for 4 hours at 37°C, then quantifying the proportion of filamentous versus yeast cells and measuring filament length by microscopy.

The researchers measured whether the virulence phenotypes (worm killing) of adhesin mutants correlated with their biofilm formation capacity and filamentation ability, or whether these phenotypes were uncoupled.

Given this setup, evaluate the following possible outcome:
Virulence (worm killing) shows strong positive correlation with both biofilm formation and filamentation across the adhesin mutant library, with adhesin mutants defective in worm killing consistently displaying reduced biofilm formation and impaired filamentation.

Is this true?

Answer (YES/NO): NO